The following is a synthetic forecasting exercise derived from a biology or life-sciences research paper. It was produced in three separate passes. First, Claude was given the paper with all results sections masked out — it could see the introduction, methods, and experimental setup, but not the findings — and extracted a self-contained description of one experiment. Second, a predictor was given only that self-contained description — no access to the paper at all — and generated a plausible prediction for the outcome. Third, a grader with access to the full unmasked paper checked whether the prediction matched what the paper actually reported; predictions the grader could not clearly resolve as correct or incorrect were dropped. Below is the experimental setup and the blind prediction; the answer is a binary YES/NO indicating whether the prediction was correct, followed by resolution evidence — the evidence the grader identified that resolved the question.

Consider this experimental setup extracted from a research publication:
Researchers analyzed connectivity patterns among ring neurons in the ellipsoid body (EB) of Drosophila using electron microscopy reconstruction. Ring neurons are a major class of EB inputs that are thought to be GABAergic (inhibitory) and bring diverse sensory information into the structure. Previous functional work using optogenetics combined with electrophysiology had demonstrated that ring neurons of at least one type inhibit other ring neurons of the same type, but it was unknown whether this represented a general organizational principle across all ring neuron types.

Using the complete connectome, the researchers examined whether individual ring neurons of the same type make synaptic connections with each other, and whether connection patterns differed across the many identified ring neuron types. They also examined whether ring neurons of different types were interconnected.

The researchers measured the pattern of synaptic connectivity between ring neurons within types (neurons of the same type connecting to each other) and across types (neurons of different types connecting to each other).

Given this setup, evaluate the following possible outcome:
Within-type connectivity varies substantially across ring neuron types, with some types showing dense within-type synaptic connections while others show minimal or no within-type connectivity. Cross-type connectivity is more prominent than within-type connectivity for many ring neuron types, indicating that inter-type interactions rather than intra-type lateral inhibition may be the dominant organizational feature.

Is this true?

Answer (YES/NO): NO